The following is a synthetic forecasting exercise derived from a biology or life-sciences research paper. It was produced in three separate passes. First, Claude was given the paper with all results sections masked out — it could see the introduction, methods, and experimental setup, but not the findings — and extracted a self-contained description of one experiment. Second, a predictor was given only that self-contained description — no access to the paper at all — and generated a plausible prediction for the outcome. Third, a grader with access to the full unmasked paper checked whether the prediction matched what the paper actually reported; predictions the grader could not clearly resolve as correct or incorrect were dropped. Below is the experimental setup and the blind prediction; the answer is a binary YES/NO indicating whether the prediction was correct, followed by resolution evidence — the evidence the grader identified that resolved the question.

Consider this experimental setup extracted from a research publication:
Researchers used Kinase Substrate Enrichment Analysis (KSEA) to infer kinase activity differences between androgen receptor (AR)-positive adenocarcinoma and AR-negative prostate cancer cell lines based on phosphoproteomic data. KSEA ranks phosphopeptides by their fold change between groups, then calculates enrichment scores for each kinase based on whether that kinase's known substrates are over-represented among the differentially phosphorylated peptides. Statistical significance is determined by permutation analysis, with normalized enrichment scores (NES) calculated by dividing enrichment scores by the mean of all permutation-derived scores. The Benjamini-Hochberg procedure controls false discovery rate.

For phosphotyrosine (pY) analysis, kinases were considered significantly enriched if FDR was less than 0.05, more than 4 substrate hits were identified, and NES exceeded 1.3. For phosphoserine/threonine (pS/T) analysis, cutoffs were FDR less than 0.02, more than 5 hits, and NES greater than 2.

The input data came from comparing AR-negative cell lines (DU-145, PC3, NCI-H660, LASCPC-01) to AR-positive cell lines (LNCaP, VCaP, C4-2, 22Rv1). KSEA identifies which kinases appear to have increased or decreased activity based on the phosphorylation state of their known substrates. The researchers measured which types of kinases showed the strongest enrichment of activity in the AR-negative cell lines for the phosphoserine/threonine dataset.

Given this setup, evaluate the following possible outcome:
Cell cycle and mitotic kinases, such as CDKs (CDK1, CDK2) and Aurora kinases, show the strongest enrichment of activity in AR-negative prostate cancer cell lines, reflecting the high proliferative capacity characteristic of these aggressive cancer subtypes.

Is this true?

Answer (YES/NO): YES